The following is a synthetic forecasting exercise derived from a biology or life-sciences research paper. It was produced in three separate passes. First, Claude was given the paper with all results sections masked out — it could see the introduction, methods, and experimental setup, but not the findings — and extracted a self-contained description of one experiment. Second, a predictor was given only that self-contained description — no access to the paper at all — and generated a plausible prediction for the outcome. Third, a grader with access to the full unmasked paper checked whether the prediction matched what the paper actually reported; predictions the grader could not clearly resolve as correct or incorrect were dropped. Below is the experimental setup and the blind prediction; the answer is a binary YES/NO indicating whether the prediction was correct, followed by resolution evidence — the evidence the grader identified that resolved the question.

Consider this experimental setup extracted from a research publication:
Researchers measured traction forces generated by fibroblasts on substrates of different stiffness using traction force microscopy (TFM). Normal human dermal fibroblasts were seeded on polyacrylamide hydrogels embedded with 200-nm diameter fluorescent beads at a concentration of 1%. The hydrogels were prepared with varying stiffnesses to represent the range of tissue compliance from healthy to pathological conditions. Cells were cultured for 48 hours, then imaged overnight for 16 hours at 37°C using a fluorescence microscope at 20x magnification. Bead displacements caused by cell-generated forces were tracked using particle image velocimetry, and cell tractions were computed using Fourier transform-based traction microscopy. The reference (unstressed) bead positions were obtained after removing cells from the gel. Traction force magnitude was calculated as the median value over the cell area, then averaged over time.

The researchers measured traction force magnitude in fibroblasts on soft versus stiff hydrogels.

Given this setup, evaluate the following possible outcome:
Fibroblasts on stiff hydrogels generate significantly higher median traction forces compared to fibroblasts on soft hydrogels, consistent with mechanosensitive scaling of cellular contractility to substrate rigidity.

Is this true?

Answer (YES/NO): YES